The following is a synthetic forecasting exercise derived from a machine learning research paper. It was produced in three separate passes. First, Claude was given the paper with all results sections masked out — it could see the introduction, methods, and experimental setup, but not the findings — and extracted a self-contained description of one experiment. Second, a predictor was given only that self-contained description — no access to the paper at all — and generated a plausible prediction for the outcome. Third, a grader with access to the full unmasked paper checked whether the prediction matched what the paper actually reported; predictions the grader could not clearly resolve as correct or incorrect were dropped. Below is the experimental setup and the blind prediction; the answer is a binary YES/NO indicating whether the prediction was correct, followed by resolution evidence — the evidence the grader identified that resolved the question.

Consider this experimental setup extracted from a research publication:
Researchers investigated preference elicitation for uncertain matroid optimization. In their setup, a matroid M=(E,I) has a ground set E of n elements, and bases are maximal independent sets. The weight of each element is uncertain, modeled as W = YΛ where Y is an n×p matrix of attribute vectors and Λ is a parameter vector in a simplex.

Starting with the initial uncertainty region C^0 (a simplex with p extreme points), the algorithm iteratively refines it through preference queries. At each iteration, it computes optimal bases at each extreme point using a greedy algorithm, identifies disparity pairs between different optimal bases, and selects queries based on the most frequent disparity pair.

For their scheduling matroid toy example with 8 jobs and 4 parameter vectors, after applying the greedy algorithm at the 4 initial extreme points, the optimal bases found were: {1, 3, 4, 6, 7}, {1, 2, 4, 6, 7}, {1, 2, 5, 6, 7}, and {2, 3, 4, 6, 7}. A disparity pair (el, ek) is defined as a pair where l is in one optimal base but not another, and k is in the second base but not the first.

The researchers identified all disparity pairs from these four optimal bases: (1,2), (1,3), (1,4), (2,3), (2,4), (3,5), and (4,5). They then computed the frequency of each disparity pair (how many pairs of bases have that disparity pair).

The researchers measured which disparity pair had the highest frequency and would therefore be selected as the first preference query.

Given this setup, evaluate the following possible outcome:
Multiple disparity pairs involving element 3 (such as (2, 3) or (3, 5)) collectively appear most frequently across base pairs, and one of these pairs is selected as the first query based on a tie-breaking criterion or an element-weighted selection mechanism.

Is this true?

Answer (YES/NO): NO